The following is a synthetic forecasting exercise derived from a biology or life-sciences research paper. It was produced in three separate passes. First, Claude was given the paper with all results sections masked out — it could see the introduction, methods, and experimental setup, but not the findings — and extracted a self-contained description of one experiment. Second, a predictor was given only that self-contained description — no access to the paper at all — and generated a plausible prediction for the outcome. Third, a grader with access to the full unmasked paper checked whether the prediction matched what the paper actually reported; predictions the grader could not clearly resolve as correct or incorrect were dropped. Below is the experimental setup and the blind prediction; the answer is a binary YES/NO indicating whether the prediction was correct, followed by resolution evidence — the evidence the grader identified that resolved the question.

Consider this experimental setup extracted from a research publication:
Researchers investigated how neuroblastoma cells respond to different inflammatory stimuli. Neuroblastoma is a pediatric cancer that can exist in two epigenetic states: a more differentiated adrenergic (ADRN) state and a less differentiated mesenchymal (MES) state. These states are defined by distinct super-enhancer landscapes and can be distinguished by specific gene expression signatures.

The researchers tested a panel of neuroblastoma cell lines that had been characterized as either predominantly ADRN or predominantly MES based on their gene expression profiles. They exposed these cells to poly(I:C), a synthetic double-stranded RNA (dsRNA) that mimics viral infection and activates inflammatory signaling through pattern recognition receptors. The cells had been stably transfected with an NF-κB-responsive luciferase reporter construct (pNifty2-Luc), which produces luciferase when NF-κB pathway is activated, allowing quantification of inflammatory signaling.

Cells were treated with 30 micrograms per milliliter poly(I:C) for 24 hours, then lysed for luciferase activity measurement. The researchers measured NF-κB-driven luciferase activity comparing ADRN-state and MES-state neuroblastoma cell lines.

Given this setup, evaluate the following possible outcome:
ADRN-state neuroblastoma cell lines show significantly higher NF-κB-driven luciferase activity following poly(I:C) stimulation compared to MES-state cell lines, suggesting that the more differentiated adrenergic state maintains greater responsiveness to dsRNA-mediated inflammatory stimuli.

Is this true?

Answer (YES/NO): NO